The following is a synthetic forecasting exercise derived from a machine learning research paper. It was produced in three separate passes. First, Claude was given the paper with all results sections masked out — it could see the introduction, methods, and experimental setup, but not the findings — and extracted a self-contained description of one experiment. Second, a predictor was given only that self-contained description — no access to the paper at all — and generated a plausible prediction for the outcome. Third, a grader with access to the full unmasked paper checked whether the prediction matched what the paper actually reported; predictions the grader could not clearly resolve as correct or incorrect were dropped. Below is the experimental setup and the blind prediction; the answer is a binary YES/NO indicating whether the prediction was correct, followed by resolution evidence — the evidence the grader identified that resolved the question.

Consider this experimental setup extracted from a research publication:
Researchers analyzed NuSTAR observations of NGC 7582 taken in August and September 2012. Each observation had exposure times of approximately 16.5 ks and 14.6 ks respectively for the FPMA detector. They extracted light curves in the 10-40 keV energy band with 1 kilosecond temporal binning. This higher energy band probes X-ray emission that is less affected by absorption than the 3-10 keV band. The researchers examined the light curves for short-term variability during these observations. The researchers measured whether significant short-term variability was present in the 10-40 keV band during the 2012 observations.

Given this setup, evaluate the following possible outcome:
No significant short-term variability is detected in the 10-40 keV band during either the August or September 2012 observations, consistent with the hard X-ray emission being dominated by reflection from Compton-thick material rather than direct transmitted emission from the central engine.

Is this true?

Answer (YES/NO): NO